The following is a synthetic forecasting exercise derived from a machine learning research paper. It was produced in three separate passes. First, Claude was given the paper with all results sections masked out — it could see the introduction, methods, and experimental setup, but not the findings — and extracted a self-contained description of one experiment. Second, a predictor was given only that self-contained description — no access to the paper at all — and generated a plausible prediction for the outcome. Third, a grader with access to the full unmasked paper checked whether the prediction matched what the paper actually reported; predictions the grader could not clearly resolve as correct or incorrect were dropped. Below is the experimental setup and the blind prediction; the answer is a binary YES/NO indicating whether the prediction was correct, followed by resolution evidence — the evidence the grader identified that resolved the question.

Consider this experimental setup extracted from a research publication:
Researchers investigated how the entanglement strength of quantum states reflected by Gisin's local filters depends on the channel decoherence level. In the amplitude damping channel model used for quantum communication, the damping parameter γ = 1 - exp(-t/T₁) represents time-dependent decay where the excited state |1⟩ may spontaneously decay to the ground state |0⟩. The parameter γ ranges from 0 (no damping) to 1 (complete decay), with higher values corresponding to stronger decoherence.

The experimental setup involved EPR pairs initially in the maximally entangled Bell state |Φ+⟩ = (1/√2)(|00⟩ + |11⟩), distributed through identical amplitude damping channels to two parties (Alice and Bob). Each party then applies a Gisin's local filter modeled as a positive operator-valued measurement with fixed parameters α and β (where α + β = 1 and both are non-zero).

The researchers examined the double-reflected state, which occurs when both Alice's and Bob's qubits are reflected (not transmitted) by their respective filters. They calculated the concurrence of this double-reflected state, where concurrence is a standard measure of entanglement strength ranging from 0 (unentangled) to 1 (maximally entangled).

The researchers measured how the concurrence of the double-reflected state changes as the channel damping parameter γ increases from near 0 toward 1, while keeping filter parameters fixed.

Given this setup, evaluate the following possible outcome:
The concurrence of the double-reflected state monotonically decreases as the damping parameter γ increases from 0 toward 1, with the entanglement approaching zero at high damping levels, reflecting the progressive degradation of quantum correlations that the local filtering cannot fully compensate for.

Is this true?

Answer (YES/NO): YES